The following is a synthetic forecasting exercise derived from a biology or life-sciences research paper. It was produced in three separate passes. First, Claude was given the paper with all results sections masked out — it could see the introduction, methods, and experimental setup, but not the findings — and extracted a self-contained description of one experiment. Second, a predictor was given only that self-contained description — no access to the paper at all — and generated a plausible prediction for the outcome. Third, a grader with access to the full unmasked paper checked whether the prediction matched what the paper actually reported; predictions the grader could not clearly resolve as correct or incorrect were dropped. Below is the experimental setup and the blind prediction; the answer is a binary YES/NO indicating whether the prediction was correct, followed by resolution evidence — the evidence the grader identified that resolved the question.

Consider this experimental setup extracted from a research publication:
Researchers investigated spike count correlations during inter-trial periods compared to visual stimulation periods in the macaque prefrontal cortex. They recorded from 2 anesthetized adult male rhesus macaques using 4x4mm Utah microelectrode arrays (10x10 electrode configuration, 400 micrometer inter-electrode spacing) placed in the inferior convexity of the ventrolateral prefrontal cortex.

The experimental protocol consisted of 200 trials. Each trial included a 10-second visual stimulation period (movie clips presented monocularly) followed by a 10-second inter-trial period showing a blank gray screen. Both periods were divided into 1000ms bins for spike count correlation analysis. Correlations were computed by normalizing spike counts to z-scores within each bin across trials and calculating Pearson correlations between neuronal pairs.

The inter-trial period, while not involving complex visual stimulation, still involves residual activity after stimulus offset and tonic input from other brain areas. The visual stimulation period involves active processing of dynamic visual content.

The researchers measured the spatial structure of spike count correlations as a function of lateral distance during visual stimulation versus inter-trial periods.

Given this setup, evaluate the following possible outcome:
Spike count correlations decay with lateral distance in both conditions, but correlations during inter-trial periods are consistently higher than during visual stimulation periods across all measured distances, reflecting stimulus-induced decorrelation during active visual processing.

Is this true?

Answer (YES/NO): NO